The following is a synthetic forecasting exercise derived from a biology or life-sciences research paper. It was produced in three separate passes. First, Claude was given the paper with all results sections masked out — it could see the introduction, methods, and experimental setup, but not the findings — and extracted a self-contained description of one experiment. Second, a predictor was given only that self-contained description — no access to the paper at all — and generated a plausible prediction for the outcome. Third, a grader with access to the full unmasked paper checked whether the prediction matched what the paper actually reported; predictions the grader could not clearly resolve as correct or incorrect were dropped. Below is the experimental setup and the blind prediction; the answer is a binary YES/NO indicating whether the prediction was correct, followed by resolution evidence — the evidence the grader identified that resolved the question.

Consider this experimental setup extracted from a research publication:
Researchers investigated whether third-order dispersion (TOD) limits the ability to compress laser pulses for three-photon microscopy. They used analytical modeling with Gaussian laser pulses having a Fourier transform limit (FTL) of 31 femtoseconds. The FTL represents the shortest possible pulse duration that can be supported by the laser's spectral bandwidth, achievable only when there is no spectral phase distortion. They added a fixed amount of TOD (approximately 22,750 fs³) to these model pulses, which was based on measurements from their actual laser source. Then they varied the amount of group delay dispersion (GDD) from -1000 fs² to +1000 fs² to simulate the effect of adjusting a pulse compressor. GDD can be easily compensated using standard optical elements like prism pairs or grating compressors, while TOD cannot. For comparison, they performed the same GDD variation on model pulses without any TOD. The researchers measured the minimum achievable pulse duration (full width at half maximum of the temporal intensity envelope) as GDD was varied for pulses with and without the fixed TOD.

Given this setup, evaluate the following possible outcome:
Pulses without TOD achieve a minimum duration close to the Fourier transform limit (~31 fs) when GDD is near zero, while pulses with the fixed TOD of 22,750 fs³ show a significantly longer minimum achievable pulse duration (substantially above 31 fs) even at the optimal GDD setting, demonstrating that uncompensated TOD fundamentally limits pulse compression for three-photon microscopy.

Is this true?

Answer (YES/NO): YES